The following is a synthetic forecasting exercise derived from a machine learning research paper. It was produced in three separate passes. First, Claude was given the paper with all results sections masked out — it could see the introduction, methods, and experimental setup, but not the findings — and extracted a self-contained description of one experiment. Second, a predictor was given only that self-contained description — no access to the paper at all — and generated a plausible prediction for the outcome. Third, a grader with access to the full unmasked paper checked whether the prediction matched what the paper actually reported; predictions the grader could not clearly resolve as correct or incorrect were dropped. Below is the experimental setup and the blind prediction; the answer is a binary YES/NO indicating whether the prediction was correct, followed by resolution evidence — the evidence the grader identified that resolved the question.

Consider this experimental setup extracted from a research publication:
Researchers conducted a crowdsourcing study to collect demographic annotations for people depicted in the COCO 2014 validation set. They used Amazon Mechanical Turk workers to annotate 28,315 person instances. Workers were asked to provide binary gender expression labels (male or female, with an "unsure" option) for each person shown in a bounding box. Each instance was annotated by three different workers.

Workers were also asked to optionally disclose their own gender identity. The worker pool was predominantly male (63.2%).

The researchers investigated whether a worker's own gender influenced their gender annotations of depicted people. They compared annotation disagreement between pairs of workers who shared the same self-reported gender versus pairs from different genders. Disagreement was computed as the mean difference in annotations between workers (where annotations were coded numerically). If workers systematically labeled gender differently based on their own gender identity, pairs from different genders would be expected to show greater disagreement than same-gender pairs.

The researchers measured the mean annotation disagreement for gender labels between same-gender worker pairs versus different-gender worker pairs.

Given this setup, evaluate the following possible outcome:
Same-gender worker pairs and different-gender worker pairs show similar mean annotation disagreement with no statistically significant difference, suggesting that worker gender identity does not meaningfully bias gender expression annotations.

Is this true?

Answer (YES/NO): YES